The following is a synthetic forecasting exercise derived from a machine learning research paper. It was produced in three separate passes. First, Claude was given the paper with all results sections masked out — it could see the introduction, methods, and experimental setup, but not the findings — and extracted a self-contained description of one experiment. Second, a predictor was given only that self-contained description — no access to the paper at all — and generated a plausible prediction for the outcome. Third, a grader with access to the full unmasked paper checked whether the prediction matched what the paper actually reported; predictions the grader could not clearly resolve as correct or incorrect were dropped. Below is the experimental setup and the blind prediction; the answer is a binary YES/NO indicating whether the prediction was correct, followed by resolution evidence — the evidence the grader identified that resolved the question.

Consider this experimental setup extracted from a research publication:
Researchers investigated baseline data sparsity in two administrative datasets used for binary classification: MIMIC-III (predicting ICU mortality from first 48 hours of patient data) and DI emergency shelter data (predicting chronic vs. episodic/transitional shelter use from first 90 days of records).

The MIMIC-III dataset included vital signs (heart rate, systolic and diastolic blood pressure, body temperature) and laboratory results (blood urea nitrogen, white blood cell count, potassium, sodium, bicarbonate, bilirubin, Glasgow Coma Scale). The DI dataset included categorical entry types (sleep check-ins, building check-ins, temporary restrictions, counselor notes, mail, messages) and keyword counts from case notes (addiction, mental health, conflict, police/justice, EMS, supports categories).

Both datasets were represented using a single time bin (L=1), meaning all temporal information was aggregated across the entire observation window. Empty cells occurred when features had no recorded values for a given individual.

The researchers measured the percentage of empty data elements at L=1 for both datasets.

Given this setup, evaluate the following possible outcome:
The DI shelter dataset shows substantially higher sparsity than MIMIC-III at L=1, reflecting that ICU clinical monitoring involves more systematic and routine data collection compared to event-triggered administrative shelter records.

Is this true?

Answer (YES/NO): NO